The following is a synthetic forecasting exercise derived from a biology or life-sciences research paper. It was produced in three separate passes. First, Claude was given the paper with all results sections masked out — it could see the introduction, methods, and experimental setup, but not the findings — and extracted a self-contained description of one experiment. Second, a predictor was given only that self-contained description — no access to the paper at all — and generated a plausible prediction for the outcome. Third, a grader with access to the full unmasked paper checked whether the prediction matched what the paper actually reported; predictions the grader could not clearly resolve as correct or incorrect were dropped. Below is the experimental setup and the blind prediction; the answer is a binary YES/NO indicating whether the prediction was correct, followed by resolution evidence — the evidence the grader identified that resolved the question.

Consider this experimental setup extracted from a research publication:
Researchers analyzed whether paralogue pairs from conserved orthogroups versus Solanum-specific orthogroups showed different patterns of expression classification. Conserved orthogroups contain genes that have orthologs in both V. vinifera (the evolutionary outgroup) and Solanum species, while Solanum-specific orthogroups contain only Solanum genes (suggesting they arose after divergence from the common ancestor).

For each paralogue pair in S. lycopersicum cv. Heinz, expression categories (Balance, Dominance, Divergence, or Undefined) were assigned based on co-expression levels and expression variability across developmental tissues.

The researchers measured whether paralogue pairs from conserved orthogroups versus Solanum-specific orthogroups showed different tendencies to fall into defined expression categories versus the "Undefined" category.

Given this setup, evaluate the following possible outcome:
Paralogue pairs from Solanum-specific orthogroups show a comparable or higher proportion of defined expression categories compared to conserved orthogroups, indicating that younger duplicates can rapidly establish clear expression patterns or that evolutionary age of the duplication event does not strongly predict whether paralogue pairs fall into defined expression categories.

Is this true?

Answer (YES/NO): NO